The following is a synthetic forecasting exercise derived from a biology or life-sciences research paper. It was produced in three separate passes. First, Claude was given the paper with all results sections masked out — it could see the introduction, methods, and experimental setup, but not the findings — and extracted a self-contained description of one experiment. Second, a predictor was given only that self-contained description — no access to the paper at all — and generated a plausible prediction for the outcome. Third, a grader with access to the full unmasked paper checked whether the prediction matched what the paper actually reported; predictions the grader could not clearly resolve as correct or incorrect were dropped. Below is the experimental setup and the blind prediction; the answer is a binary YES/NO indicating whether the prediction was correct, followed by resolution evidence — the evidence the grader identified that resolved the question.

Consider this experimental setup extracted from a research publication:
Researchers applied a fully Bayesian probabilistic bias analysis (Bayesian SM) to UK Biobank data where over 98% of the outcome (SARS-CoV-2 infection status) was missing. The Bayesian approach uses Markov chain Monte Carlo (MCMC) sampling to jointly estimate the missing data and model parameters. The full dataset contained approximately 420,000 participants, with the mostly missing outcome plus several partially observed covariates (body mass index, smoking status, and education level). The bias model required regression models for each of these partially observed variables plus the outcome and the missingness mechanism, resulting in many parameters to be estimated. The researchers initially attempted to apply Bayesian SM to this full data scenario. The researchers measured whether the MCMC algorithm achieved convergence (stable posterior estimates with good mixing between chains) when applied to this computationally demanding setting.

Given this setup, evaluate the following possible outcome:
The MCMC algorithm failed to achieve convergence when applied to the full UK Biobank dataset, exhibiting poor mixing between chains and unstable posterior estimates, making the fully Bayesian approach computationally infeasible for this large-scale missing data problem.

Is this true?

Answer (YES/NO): YES